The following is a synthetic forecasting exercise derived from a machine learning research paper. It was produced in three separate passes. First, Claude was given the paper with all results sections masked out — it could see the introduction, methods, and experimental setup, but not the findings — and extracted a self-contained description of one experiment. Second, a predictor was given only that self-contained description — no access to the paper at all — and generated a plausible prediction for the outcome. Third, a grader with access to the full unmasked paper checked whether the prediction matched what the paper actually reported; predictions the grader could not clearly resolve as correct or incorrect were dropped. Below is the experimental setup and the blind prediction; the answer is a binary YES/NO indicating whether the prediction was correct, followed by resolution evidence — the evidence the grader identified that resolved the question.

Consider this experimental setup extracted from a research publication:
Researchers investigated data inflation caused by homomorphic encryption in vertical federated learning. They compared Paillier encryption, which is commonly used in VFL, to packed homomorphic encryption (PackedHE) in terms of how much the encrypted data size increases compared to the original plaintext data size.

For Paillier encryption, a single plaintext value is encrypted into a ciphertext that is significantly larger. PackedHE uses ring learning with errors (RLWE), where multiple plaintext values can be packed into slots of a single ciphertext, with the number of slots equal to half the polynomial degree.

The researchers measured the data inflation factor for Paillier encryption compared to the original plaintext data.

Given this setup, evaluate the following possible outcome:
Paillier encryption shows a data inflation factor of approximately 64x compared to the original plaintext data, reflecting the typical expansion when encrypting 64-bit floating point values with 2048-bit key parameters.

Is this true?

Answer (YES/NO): NO